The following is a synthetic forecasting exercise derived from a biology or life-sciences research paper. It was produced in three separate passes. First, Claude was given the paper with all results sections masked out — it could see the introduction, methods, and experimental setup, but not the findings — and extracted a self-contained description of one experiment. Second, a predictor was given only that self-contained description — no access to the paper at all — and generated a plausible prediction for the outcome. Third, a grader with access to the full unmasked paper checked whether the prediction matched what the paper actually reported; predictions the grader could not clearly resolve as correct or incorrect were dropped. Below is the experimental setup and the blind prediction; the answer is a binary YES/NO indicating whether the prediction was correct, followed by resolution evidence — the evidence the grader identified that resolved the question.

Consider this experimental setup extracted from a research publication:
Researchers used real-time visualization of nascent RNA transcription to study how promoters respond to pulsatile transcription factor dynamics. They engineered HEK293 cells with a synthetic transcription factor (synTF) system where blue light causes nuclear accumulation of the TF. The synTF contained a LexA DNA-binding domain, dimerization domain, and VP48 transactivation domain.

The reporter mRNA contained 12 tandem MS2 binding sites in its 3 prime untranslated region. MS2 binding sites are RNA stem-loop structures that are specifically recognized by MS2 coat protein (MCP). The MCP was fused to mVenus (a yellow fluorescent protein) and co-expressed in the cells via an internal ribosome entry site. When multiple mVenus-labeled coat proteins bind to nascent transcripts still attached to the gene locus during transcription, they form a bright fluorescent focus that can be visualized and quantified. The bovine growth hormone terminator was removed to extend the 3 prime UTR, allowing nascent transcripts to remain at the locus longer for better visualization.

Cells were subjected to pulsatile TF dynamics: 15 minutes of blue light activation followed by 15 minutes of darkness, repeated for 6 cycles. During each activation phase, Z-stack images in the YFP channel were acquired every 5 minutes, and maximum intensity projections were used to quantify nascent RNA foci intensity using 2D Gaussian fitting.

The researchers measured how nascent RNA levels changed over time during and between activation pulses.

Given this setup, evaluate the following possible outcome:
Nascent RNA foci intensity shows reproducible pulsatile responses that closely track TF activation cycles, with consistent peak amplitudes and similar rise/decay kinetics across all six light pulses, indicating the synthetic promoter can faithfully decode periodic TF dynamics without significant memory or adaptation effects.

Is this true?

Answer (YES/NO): NO